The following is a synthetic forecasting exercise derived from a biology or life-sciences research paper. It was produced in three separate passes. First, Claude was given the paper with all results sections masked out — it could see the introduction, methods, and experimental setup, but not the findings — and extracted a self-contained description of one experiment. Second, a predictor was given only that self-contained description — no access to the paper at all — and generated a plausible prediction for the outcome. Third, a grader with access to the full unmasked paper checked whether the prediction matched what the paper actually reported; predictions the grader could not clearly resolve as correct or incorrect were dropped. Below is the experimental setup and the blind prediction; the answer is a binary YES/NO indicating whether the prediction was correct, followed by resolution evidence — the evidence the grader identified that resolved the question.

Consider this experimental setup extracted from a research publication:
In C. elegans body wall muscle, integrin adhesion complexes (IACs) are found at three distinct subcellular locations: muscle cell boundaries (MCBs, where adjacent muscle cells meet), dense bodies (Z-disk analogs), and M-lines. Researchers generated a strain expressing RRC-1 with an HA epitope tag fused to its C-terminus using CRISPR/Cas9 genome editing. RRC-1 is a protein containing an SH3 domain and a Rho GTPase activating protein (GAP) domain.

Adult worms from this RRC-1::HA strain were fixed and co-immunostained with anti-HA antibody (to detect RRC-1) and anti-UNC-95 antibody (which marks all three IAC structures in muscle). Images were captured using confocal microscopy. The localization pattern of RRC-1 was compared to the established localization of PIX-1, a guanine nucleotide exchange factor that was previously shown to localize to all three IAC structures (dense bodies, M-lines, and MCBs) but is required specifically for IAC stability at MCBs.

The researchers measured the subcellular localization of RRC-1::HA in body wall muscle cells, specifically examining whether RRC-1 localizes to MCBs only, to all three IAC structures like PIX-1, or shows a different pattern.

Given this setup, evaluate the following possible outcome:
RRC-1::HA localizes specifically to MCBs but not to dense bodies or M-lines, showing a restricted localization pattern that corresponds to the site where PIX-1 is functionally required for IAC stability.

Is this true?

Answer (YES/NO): NO